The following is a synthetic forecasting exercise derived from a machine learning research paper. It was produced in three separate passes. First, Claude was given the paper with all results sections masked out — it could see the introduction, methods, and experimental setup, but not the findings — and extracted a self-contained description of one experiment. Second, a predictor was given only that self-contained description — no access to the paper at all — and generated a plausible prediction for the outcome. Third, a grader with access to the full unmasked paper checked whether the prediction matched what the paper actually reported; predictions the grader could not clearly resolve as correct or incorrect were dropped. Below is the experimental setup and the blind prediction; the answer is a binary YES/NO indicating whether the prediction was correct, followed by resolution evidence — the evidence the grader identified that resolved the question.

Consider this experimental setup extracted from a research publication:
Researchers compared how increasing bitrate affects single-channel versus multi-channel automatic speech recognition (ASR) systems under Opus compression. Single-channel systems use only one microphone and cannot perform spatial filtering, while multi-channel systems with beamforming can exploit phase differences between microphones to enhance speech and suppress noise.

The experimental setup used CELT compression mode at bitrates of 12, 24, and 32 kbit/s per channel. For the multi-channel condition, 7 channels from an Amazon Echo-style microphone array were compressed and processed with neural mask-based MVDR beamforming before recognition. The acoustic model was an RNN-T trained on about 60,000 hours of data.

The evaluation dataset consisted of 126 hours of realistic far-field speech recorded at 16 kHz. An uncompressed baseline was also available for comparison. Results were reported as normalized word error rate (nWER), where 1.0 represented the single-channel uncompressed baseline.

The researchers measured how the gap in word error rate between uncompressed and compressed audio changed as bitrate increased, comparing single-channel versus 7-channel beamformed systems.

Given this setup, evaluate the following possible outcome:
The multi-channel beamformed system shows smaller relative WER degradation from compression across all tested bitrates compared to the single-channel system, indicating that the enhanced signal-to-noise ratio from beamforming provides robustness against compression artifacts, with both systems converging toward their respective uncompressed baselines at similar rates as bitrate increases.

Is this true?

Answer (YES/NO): NO